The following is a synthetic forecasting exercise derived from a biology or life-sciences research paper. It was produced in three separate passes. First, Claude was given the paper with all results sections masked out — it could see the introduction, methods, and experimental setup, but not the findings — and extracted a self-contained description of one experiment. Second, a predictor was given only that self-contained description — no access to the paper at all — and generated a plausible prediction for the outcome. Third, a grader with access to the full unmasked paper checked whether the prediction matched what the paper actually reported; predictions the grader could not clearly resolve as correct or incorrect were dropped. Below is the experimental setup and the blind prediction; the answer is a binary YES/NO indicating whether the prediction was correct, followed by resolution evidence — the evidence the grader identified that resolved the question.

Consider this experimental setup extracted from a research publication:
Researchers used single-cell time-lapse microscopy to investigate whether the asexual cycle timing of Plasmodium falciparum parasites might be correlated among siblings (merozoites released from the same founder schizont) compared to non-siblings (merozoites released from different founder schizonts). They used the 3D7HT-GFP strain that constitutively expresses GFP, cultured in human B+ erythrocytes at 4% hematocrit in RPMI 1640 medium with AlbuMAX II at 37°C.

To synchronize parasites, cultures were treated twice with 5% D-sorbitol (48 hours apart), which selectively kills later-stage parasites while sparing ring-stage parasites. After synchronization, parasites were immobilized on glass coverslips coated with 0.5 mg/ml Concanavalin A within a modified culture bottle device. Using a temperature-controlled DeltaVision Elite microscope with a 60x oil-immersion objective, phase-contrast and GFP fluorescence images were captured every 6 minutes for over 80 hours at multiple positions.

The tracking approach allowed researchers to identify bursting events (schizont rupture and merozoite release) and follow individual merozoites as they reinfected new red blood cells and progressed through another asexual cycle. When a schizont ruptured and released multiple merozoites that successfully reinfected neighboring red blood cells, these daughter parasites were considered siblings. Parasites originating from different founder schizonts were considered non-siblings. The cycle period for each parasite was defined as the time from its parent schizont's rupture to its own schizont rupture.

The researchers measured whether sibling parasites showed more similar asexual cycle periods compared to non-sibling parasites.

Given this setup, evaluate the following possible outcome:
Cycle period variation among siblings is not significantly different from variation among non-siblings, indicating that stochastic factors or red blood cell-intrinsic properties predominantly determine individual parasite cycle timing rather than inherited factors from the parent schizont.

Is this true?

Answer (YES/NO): NO